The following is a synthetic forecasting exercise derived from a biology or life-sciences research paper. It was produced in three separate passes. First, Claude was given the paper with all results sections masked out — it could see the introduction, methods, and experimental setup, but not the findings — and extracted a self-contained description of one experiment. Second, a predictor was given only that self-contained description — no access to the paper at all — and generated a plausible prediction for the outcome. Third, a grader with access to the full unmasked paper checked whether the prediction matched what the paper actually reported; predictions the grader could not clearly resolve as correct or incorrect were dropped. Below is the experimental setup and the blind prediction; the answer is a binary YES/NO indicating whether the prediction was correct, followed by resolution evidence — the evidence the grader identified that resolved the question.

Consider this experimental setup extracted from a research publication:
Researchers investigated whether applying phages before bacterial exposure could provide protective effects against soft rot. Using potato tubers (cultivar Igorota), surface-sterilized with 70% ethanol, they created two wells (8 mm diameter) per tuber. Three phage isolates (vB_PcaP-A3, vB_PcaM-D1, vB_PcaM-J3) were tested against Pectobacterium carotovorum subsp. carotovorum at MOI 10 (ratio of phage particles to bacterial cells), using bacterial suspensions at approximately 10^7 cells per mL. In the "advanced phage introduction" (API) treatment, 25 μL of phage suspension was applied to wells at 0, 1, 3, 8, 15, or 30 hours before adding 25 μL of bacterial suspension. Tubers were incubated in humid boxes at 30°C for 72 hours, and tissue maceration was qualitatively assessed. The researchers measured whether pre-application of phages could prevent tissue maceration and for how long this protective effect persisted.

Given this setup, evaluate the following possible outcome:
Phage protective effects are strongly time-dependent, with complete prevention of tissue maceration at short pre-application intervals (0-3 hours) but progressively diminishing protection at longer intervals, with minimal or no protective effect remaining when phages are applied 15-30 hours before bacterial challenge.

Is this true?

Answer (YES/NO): NO